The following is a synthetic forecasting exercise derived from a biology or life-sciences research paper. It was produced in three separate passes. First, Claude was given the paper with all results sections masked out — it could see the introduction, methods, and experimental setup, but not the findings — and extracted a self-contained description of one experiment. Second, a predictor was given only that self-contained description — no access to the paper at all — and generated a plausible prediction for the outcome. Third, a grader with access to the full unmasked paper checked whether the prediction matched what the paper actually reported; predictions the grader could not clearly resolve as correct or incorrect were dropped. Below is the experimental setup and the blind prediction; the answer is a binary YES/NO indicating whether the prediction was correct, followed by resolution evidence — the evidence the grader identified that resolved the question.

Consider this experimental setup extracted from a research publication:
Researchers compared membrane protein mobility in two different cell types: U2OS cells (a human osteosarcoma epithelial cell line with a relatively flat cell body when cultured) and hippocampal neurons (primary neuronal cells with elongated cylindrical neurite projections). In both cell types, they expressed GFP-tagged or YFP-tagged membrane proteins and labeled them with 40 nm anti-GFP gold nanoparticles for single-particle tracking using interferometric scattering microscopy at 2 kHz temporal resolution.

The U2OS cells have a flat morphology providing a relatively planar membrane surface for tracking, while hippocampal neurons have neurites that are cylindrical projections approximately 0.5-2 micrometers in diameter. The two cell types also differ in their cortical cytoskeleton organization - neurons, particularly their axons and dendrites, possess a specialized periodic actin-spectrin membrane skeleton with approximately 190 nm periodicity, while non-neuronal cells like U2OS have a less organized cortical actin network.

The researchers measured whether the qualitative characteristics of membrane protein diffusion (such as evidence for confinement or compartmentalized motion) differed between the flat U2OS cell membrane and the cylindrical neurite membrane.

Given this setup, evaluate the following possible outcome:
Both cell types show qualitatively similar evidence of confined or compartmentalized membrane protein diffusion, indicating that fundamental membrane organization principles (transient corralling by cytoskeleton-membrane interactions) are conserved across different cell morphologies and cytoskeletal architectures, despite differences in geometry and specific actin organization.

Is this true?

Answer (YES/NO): NO